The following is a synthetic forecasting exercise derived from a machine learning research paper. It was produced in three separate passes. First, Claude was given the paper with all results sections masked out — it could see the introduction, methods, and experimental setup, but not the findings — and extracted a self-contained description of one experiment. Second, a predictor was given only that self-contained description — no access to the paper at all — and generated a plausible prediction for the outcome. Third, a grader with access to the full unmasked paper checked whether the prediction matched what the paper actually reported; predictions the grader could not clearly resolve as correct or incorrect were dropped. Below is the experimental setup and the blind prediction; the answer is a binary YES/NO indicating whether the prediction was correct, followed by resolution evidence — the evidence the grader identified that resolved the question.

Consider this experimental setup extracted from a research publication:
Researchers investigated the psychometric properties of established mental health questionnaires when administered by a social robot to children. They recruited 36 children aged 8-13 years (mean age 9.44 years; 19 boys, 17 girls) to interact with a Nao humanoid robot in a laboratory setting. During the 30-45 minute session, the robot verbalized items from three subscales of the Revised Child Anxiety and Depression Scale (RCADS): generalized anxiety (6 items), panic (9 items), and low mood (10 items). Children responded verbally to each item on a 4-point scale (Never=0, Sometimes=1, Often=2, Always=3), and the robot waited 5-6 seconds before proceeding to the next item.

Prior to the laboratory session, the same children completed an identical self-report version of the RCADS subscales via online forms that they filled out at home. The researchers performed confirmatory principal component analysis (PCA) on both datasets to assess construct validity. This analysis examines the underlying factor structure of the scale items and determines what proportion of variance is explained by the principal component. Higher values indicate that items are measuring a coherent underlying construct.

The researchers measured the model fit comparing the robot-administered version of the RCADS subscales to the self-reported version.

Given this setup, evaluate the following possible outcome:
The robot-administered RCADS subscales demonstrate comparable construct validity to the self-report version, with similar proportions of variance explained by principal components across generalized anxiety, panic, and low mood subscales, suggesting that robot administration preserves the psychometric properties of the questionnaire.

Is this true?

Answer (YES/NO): NO